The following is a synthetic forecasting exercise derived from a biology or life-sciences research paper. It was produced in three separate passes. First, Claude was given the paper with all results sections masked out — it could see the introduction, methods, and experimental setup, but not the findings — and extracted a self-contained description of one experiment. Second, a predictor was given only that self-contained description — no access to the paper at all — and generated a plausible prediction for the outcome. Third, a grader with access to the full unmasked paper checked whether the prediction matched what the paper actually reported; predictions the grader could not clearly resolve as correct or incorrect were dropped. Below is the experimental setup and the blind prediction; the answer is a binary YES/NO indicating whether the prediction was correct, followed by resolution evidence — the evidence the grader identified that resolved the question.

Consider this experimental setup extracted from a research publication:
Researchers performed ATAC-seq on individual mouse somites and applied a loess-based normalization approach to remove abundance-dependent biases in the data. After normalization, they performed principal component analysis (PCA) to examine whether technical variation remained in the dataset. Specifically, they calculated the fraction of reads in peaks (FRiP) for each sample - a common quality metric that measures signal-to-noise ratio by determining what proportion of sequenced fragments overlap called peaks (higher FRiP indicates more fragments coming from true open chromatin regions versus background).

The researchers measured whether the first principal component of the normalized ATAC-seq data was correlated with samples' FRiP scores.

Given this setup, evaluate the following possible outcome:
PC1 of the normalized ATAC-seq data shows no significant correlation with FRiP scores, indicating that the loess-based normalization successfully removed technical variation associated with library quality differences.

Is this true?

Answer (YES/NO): NO